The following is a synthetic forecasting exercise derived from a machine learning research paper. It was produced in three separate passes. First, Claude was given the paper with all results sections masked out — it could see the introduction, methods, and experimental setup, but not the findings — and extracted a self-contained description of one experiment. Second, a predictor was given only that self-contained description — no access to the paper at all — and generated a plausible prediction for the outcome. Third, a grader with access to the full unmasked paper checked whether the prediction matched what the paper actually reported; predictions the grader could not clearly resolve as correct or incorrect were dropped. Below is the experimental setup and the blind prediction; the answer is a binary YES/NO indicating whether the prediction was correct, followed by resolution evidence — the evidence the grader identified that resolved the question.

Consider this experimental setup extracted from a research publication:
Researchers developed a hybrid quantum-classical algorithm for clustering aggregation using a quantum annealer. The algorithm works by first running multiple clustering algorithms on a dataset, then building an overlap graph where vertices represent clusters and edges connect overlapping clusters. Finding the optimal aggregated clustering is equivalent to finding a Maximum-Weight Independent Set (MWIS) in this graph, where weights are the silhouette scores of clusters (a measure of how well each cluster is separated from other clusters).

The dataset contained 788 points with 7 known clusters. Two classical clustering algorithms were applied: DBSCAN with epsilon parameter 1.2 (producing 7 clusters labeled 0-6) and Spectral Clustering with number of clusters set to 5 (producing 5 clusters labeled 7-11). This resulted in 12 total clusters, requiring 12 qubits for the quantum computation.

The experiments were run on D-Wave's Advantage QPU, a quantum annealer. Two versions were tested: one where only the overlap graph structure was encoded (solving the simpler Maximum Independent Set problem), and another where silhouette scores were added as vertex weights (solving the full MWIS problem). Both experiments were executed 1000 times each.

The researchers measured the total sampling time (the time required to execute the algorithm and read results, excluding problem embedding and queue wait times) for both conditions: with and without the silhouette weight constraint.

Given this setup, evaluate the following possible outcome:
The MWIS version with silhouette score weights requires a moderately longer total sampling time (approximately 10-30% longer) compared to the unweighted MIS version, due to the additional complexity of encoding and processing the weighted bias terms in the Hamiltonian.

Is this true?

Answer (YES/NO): NO